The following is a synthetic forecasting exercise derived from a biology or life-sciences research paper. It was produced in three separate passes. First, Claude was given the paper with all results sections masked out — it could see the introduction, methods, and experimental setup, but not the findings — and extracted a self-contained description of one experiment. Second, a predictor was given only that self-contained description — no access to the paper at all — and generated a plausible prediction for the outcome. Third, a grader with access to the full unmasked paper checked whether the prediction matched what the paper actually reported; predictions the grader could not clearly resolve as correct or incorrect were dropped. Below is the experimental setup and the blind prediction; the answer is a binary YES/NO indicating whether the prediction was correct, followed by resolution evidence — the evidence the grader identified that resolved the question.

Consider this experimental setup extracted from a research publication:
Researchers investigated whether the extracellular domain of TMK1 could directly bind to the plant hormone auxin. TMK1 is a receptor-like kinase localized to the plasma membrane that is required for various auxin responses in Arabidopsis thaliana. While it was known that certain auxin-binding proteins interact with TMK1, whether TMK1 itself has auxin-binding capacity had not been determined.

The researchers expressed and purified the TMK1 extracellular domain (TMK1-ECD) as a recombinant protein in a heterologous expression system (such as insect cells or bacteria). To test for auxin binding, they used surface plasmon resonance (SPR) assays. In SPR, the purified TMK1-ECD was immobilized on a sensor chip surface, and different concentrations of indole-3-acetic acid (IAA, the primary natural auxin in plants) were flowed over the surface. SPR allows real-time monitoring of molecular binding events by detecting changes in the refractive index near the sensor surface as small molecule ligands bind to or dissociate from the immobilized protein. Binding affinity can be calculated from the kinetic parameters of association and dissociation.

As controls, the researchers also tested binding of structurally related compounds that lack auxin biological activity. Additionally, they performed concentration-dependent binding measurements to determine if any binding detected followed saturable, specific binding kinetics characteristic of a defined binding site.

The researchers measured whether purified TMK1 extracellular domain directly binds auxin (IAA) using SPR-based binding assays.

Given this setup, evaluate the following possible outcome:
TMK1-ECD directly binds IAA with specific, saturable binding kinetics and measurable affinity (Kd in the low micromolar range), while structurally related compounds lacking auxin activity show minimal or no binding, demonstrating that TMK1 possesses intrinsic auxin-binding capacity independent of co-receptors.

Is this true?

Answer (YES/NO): YES